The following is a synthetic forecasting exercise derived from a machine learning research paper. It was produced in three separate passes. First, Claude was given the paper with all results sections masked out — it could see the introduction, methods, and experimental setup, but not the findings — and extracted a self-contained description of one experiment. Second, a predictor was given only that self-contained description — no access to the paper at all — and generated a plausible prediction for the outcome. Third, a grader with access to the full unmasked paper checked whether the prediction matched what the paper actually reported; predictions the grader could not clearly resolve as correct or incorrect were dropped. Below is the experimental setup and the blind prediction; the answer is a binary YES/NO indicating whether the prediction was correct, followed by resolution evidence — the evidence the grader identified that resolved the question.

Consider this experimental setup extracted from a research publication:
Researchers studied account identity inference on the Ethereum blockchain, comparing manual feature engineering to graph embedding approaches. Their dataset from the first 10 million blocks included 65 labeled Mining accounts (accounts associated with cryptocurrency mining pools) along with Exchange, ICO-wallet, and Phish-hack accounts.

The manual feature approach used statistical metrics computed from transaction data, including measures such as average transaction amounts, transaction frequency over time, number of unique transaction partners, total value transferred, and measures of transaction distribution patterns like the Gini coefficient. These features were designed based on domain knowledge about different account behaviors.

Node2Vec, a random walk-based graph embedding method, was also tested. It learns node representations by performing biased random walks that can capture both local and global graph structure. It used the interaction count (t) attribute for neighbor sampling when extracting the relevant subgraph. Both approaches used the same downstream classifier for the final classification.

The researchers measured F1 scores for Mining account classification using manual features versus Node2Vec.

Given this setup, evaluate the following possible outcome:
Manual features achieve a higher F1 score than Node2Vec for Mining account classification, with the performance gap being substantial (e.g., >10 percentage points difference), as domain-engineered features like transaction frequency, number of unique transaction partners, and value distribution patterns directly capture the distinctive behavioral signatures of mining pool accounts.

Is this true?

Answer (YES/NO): NO